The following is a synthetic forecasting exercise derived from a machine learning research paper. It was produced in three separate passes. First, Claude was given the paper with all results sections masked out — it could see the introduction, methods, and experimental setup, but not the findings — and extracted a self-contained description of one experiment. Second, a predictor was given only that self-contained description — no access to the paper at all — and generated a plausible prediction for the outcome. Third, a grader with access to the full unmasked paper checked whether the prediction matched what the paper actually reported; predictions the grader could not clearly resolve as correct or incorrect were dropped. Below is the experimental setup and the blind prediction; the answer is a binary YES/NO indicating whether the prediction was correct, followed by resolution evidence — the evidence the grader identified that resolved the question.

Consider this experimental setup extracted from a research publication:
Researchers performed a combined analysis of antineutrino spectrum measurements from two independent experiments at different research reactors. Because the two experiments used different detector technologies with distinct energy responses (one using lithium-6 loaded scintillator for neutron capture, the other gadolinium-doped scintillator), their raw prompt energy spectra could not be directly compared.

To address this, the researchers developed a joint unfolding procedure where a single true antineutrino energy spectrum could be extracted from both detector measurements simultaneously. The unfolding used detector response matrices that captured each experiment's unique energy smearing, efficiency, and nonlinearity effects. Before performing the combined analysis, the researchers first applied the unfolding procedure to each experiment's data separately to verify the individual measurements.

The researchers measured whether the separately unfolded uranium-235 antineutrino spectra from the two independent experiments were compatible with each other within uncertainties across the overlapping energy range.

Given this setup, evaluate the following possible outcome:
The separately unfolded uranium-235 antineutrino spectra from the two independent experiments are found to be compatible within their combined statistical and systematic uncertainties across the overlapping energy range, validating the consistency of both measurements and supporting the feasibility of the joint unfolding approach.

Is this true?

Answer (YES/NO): YES